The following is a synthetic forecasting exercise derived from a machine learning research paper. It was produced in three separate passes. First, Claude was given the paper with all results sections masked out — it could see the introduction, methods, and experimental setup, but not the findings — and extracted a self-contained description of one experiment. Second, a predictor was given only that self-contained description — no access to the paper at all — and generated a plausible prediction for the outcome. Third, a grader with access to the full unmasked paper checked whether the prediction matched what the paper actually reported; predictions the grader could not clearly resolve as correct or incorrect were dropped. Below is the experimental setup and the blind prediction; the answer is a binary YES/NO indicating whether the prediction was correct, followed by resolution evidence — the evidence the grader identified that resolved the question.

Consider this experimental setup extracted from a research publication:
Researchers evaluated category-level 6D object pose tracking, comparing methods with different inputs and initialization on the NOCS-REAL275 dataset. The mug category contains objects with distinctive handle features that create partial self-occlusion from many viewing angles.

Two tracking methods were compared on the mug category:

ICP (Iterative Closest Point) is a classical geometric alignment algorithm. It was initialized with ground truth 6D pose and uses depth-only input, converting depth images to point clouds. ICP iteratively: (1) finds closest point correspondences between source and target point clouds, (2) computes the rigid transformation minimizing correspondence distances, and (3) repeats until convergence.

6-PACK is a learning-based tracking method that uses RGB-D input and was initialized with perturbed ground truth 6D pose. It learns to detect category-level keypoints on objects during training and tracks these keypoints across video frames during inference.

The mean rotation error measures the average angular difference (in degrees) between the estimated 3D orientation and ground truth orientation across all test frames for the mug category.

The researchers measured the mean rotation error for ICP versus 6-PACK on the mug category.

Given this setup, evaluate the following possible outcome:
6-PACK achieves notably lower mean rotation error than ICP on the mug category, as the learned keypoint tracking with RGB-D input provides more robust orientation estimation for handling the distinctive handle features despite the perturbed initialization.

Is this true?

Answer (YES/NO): YES